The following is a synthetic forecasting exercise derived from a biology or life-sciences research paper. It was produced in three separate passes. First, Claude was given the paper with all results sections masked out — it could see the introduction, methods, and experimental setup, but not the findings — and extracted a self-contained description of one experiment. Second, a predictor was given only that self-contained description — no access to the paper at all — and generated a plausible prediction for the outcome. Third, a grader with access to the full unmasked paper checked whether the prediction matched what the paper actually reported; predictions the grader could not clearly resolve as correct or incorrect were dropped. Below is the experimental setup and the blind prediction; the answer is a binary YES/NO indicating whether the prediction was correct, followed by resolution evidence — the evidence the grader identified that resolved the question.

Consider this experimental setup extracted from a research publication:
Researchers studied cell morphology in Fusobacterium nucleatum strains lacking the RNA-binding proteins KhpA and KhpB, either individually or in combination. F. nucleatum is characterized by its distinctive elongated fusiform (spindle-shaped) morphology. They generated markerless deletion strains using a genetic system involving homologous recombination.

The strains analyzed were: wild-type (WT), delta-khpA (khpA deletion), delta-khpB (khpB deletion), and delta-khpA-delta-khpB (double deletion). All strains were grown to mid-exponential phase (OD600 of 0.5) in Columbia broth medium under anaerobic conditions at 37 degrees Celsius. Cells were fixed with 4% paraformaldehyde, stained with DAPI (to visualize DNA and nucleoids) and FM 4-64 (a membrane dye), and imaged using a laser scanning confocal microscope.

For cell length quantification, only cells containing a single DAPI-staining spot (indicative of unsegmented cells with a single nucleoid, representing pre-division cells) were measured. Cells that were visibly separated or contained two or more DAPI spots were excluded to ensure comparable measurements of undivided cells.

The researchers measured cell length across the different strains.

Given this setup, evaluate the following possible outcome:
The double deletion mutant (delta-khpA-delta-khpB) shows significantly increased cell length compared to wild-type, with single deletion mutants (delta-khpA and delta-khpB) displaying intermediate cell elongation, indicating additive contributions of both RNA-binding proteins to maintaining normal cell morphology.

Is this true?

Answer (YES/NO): NO